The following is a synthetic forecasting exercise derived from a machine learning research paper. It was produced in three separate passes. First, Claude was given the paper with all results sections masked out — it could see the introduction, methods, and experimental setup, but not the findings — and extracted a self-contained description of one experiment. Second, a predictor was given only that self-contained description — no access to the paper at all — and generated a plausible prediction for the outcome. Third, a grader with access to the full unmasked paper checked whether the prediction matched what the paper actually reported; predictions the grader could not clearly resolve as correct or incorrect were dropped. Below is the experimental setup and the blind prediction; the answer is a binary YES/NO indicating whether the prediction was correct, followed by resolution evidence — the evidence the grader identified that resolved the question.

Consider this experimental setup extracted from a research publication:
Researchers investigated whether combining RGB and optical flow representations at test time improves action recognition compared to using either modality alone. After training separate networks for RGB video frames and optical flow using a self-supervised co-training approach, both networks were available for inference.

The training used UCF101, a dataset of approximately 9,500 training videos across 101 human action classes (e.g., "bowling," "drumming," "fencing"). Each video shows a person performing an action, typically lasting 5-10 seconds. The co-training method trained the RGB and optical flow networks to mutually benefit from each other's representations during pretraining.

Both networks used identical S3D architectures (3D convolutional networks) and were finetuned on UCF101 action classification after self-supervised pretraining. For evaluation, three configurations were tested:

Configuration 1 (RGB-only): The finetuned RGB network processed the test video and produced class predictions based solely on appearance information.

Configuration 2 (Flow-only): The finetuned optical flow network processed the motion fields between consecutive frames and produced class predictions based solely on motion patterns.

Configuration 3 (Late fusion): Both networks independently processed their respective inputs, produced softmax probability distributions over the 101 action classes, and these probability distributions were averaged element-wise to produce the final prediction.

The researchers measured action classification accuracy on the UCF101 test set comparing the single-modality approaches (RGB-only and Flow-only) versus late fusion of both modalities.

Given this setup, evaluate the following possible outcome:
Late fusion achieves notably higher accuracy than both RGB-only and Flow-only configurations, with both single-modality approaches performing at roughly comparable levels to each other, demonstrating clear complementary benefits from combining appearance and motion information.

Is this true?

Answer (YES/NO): NO